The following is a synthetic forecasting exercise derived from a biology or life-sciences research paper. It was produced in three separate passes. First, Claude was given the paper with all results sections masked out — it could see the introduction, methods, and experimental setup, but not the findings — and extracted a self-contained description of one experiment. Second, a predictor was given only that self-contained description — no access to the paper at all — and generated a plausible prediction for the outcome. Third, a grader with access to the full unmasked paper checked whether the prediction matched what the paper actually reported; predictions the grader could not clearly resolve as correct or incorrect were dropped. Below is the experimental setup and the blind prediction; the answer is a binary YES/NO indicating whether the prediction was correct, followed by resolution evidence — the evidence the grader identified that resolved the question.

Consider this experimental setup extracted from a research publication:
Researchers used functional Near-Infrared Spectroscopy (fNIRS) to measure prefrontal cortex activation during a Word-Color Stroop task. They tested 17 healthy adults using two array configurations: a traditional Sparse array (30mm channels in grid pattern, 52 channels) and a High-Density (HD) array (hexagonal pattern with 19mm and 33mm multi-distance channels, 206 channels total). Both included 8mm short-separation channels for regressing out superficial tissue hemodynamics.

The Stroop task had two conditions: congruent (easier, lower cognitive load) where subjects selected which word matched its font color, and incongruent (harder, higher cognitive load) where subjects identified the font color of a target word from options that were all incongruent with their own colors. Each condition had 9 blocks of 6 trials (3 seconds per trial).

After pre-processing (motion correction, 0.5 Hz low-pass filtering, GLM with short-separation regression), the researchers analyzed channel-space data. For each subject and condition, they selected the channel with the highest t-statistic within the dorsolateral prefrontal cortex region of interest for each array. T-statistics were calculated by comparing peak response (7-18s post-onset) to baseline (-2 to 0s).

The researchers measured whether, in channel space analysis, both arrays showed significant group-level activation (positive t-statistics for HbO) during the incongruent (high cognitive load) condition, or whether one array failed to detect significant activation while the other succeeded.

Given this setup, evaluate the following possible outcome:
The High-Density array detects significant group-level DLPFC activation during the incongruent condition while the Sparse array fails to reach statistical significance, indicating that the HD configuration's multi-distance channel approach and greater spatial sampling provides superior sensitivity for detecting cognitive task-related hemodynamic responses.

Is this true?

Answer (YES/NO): NO